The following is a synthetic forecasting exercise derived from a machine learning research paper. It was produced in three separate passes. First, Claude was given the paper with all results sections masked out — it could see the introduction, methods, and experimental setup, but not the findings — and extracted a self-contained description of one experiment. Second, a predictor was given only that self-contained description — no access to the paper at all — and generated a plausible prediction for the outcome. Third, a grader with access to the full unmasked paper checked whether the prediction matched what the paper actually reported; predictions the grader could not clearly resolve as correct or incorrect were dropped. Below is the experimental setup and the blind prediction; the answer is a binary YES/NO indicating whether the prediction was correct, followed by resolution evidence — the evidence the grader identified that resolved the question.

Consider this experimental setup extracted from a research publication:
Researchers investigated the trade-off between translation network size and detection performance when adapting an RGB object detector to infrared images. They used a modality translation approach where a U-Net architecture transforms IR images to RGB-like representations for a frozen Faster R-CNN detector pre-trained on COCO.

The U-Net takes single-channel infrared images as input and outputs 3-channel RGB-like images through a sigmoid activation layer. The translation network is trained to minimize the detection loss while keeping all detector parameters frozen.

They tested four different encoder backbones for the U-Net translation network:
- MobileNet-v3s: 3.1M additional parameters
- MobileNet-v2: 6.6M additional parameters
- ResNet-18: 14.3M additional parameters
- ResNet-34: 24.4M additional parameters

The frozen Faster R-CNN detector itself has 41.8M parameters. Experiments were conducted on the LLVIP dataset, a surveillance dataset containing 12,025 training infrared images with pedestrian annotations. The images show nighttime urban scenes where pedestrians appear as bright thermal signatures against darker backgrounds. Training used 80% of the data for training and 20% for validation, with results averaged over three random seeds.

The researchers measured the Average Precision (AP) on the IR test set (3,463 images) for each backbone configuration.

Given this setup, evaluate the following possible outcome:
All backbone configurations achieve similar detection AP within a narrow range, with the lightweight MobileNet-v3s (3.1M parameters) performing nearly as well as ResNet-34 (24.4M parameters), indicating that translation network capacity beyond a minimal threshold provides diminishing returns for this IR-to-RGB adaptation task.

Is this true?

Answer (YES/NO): NO